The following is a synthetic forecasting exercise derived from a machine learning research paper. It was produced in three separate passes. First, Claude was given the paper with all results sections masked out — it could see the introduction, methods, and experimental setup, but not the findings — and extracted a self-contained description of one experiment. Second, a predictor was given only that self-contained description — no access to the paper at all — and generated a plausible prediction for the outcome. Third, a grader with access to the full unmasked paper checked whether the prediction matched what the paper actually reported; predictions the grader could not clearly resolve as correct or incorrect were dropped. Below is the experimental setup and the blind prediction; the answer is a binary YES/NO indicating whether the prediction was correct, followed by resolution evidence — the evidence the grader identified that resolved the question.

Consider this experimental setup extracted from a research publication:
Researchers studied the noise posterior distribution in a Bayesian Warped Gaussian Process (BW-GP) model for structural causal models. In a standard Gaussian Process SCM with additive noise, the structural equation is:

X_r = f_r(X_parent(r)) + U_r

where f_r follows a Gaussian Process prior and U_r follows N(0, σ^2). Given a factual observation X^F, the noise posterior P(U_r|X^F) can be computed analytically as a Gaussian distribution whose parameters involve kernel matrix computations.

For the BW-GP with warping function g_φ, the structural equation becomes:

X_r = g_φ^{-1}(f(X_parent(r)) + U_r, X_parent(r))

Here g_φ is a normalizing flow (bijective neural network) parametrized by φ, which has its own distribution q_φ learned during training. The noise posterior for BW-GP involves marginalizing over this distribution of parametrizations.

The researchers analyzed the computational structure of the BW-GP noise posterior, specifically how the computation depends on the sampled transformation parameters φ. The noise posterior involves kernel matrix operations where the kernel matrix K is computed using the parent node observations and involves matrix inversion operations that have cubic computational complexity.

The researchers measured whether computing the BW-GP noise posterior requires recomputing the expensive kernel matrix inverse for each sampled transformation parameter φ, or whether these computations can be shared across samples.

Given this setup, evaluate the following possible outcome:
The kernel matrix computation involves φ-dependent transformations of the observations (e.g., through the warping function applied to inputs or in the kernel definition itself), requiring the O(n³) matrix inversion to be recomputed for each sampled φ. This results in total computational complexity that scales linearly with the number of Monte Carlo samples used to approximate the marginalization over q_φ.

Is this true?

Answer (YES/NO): NO